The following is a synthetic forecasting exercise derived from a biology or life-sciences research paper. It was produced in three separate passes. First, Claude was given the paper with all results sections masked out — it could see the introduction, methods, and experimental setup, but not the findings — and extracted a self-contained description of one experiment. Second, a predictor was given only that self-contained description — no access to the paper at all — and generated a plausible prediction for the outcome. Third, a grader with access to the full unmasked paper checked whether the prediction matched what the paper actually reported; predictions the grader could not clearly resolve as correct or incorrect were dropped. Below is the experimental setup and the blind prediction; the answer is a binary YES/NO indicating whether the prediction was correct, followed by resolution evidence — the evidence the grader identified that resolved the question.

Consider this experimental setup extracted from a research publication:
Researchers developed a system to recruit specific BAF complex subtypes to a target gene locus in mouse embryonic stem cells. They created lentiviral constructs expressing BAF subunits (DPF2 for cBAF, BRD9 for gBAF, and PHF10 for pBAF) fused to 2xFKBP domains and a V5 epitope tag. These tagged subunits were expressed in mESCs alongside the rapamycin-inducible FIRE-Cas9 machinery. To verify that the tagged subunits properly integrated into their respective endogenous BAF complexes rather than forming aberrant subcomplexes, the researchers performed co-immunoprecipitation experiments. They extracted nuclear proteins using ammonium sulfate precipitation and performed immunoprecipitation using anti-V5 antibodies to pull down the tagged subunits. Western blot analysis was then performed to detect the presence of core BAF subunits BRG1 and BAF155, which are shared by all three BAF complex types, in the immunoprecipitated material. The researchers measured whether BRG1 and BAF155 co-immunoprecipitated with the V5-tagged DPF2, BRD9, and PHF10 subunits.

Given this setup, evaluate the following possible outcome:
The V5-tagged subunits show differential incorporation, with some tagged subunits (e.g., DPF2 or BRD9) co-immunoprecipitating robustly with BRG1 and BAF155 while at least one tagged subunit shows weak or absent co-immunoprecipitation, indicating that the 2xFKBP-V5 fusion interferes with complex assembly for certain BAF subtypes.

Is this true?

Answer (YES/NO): NO